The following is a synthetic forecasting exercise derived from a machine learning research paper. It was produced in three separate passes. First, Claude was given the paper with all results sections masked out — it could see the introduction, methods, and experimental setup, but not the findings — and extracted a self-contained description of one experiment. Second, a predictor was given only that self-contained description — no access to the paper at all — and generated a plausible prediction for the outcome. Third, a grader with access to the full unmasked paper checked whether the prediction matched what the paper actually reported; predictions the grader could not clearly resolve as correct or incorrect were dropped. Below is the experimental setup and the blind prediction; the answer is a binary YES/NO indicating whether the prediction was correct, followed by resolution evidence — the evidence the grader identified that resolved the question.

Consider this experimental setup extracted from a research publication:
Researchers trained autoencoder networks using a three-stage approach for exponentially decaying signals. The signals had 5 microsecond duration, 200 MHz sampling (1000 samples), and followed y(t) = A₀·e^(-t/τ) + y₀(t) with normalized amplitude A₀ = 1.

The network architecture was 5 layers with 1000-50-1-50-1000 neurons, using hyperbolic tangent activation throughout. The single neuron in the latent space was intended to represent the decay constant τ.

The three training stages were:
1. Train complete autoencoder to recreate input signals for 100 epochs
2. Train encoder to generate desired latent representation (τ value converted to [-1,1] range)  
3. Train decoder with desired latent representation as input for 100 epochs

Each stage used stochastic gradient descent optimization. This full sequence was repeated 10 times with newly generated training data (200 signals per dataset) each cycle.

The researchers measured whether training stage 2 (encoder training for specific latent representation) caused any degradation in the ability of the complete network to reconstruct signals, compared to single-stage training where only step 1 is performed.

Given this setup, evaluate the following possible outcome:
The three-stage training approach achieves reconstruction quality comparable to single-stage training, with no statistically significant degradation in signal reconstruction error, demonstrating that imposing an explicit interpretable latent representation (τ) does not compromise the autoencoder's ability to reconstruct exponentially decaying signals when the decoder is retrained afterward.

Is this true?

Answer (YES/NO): YES